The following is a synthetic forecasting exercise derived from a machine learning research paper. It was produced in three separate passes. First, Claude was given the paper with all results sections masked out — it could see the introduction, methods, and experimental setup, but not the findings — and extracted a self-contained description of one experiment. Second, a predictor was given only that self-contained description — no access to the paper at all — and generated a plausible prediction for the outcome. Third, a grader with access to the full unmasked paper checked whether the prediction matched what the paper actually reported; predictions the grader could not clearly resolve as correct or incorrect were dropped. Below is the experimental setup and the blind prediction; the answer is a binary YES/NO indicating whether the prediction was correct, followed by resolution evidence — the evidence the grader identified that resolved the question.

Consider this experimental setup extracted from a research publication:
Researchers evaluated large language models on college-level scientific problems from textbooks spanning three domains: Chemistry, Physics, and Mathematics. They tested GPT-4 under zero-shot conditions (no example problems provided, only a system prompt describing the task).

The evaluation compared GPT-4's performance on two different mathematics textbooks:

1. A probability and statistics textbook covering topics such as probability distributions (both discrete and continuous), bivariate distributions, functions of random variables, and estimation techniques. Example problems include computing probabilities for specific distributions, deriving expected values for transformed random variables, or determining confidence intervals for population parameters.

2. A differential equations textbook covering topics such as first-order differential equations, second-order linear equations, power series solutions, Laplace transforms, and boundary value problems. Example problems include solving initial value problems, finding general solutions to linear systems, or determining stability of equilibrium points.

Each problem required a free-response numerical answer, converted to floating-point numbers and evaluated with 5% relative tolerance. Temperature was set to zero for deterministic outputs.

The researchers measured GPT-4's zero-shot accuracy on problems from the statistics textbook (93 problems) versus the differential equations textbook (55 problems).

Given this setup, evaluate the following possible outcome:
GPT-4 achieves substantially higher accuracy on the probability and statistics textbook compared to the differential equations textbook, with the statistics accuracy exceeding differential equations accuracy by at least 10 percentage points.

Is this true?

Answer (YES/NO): YES